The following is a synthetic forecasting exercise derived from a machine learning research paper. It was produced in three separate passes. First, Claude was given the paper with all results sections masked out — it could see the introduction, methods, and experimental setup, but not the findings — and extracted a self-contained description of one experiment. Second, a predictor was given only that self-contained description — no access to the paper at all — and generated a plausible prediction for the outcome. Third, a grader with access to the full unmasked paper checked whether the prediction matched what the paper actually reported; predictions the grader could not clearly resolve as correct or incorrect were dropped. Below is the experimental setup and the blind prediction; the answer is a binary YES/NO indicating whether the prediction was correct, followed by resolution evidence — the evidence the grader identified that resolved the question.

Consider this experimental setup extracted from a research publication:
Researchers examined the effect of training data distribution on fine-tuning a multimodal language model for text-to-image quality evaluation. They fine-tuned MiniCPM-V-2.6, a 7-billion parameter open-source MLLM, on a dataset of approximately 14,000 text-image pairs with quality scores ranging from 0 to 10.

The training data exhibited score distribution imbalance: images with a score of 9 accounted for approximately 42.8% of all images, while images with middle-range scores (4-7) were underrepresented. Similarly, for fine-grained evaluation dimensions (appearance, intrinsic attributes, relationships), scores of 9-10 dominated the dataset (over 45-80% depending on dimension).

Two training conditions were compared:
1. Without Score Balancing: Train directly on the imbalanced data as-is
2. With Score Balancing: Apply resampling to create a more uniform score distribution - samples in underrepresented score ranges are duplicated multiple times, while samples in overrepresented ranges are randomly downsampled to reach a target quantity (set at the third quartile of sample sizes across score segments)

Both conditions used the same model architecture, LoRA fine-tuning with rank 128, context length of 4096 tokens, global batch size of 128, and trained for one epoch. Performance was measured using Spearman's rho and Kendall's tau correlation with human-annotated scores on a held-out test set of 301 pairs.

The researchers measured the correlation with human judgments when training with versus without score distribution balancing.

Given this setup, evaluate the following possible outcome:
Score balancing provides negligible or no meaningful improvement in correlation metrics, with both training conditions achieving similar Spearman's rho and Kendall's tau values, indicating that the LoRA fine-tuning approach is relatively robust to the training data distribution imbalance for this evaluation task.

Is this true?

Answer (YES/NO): NO